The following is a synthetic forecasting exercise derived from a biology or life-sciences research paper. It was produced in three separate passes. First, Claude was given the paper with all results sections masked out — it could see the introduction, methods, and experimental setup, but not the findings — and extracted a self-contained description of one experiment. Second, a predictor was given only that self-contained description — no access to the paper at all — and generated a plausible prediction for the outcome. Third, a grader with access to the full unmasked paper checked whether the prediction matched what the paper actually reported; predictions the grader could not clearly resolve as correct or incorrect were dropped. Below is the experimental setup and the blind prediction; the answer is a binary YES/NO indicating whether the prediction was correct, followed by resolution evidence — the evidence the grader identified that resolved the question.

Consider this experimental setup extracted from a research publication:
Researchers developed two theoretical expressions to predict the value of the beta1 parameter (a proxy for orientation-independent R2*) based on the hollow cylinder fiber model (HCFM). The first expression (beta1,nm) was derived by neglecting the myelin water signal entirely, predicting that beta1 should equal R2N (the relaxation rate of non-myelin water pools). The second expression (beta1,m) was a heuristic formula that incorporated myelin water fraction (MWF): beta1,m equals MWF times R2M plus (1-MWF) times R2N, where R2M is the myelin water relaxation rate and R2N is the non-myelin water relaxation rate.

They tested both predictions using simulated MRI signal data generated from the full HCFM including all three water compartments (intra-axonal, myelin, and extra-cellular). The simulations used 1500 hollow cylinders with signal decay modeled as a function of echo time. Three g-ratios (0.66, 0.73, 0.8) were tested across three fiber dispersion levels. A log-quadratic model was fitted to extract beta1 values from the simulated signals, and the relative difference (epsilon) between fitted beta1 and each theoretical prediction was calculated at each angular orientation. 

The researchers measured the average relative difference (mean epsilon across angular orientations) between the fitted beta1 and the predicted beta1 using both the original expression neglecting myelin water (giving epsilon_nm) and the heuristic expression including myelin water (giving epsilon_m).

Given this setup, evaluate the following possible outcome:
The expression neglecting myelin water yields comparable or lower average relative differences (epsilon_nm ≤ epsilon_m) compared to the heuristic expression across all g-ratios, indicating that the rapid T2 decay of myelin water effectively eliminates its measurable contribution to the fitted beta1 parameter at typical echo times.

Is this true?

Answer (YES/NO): NO